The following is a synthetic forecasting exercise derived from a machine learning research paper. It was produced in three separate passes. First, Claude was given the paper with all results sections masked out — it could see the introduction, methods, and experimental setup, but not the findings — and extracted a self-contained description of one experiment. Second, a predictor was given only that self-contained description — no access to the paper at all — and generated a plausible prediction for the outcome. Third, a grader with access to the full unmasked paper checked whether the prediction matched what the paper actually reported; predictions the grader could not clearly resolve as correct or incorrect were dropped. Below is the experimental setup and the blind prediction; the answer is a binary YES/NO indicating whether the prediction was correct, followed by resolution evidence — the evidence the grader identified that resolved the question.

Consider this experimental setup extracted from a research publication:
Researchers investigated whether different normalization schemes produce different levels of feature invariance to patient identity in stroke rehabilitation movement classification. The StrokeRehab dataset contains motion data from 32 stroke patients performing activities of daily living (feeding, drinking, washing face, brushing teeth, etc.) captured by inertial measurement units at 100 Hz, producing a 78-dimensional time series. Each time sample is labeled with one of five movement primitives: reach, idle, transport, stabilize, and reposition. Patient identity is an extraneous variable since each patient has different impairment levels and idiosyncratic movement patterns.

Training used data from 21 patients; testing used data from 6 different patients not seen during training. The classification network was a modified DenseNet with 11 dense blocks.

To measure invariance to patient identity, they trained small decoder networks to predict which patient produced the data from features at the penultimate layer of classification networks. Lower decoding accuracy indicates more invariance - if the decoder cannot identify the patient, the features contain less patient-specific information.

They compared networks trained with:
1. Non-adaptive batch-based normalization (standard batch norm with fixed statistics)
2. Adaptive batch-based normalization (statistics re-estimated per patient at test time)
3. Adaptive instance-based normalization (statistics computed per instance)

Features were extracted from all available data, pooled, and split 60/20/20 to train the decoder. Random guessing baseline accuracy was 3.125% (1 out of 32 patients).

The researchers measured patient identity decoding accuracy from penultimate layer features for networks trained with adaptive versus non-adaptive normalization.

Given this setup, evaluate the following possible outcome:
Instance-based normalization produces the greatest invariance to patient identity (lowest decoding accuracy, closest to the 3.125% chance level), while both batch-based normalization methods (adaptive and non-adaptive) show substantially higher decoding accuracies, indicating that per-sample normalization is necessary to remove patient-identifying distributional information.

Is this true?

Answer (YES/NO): NO